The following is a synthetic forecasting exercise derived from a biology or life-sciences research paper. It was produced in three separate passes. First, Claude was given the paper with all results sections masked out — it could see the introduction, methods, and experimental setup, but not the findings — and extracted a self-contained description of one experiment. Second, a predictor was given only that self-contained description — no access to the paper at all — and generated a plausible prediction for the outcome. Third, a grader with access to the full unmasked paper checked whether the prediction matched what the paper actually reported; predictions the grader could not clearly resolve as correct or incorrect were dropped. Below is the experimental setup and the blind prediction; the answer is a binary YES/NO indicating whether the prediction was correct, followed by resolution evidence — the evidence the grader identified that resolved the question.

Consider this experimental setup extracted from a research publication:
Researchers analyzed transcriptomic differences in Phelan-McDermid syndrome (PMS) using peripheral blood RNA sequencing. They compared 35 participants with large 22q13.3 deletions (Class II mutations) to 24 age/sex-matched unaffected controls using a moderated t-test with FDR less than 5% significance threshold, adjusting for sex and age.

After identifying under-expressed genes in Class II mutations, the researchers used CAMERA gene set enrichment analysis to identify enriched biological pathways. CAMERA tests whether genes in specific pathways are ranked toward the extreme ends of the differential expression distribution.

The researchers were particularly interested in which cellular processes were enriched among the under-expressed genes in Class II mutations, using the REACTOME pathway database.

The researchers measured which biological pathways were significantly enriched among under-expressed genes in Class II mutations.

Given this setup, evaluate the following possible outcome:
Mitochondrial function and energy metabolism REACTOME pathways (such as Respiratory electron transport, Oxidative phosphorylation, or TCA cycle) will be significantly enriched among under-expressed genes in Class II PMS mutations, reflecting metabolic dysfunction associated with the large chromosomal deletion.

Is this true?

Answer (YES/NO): NO